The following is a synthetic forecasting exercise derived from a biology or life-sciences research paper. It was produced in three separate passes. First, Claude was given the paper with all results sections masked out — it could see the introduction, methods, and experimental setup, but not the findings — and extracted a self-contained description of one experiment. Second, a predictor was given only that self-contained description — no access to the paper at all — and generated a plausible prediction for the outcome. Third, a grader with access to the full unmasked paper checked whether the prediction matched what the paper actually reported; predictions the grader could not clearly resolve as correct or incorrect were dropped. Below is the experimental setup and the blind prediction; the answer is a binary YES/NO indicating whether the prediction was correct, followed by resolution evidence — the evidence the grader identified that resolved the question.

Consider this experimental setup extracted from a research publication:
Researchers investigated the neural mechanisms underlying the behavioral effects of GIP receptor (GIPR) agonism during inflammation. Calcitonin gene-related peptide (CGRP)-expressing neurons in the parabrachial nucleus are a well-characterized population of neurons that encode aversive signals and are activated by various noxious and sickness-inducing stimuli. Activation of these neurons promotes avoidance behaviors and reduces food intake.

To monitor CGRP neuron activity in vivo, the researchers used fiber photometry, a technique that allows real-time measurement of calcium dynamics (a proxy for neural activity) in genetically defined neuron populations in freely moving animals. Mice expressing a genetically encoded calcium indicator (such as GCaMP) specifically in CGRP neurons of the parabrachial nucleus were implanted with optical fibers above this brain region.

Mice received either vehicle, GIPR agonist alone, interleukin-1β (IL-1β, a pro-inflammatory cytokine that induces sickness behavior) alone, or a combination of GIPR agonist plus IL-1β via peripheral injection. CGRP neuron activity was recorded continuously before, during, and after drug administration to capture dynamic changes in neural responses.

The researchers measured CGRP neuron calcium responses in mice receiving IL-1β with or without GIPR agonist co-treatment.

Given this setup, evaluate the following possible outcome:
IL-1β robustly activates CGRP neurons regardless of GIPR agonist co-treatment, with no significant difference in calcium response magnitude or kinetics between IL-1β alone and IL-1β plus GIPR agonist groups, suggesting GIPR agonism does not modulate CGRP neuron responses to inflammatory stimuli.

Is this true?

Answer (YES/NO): NO